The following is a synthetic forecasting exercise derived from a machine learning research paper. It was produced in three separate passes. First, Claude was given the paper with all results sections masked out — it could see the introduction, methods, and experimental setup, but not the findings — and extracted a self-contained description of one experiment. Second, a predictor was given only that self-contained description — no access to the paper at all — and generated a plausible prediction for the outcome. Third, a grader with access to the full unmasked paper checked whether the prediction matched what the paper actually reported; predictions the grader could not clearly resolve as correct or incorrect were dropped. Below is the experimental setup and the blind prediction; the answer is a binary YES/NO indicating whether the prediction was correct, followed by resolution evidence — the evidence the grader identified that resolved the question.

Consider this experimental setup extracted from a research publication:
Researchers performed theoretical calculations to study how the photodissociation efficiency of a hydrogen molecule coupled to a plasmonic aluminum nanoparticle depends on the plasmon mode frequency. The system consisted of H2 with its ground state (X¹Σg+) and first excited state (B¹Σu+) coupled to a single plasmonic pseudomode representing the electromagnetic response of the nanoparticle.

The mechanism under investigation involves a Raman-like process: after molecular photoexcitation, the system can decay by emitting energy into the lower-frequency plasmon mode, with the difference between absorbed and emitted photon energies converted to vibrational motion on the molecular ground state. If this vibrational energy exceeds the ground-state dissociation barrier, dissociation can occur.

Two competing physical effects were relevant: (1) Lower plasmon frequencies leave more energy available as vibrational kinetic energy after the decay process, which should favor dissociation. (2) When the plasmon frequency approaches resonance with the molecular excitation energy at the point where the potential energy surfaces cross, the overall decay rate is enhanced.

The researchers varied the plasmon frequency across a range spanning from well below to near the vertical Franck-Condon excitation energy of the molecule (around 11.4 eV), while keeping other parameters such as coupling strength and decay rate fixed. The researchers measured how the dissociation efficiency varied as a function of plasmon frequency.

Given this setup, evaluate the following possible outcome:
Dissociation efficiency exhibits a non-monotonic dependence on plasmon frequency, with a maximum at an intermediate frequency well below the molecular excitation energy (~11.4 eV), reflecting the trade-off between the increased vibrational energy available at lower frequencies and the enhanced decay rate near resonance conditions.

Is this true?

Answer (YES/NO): YES